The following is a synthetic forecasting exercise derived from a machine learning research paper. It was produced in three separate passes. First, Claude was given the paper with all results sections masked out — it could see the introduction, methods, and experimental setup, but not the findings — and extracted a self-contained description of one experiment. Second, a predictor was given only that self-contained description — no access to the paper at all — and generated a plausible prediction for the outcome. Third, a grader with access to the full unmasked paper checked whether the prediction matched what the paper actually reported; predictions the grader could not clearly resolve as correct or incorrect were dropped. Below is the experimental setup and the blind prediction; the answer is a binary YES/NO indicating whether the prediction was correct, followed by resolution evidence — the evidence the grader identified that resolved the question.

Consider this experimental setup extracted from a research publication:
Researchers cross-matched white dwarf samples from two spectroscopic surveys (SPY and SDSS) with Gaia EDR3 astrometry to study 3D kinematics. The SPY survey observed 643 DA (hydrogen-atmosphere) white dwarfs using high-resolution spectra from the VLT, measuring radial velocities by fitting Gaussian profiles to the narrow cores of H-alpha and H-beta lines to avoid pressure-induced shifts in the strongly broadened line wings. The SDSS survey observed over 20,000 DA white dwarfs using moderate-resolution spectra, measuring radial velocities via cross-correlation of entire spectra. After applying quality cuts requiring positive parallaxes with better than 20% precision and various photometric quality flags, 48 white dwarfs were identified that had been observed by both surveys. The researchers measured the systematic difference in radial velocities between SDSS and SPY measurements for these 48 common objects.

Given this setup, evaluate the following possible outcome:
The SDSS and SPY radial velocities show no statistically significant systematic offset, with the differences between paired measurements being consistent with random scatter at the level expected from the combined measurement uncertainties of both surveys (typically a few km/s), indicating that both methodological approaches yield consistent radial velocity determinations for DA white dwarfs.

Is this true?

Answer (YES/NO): NO